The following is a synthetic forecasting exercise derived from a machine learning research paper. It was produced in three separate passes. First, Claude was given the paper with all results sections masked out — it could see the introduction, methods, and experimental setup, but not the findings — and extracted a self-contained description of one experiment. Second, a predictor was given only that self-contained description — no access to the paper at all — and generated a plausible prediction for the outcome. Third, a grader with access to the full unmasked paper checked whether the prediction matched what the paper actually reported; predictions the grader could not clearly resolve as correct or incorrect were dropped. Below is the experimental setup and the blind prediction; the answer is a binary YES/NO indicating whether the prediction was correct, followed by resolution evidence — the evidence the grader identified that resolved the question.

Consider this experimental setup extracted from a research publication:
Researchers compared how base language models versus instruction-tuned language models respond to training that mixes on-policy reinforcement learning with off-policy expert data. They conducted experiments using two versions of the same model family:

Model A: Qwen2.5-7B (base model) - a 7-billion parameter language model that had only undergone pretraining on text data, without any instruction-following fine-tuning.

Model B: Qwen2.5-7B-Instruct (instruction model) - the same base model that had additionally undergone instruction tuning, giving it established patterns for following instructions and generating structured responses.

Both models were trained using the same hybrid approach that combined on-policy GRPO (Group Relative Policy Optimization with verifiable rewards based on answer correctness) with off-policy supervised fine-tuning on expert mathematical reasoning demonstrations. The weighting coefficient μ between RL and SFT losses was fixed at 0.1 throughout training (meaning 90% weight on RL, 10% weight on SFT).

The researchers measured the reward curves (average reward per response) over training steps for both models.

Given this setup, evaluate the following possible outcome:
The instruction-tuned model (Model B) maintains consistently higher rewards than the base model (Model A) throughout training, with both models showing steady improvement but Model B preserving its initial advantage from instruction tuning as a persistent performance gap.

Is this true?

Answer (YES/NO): NO